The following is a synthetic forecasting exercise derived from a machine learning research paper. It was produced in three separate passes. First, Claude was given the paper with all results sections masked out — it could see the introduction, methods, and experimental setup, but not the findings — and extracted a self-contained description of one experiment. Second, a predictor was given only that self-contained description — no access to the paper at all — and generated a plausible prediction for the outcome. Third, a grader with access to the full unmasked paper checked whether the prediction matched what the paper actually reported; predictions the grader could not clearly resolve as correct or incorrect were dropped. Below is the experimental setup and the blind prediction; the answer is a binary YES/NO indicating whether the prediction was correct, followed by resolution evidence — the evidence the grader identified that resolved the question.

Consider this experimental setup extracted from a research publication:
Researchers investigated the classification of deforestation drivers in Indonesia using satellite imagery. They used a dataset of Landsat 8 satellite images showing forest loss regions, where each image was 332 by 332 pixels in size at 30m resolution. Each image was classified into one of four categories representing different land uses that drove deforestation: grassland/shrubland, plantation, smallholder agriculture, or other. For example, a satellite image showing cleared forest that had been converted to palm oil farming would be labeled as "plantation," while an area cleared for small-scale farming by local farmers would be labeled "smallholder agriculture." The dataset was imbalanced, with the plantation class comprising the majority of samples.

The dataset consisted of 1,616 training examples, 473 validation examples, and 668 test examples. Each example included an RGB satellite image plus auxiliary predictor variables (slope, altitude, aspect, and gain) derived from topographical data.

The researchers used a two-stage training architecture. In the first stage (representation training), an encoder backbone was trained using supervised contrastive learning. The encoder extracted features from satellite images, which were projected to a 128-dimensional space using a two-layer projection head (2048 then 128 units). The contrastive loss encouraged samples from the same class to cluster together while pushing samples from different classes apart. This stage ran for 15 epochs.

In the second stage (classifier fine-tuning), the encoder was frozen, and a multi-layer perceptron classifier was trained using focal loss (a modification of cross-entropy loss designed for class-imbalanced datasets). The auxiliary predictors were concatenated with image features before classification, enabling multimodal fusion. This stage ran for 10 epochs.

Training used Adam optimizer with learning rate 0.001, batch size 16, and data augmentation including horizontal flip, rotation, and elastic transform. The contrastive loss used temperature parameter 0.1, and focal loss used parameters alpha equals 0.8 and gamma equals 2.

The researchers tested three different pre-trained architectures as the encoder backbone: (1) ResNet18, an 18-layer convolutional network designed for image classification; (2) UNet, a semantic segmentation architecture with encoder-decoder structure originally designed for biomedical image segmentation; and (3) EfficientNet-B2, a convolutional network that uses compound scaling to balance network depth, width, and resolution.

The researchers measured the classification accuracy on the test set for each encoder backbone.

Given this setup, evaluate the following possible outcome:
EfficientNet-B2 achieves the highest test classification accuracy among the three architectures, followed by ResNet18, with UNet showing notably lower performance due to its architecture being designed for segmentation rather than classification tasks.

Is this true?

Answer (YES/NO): NO